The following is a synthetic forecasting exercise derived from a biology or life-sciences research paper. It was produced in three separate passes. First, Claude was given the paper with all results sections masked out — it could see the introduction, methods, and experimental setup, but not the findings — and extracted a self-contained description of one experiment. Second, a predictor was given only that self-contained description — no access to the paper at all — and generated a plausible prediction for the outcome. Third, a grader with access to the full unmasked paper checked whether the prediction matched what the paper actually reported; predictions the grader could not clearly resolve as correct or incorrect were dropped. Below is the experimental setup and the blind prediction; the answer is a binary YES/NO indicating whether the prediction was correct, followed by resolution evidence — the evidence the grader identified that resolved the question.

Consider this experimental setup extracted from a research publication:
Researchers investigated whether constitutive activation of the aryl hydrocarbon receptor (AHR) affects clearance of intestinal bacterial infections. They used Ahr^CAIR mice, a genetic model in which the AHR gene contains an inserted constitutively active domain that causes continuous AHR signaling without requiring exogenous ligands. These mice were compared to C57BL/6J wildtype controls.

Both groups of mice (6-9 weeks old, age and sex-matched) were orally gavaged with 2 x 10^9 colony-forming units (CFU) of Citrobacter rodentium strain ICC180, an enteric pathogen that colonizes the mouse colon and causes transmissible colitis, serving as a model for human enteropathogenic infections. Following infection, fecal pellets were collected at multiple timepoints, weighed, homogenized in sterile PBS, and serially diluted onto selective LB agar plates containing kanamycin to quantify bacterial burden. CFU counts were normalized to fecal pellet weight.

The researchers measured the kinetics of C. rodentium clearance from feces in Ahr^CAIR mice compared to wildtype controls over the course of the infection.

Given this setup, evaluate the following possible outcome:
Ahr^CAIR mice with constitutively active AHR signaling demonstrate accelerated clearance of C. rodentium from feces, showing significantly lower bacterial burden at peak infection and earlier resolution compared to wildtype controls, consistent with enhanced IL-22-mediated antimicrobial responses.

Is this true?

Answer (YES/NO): YES